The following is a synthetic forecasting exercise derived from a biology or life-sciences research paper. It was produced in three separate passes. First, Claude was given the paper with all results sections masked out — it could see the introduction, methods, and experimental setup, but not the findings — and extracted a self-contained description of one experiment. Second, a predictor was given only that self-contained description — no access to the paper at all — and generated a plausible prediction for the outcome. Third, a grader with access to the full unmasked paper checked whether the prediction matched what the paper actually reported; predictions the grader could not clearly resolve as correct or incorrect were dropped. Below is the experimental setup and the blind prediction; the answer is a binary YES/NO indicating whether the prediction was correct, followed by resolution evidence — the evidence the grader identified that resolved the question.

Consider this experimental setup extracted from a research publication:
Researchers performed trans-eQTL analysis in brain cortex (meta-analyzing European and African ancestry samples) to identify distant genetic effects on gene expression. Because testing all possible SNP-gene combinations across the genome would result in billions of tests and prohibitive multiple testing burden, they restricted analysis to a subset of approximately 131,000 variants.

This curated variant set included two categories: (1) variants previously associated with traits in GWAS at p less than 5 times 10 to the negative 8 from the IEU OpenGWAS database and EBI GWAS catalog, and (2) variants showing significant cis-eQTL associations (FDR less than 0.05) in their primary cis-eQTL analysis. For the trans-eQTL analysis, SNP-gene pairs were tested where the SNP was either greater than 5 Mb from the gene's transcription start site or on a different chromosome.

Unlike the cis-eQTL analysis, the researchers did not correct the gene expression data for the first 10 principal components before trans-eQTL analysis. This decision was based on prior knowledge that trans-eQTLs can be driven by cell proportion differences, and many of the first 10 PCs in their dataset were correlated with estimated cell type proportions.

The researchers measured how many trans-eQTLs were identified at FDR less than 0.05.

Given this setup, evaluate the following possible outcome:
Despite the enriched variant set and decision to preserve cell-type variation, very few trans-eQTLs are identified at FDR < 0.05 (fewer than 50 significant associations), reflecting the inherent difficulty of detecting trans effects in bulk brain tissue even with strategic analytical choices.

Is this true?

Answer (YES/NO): NO